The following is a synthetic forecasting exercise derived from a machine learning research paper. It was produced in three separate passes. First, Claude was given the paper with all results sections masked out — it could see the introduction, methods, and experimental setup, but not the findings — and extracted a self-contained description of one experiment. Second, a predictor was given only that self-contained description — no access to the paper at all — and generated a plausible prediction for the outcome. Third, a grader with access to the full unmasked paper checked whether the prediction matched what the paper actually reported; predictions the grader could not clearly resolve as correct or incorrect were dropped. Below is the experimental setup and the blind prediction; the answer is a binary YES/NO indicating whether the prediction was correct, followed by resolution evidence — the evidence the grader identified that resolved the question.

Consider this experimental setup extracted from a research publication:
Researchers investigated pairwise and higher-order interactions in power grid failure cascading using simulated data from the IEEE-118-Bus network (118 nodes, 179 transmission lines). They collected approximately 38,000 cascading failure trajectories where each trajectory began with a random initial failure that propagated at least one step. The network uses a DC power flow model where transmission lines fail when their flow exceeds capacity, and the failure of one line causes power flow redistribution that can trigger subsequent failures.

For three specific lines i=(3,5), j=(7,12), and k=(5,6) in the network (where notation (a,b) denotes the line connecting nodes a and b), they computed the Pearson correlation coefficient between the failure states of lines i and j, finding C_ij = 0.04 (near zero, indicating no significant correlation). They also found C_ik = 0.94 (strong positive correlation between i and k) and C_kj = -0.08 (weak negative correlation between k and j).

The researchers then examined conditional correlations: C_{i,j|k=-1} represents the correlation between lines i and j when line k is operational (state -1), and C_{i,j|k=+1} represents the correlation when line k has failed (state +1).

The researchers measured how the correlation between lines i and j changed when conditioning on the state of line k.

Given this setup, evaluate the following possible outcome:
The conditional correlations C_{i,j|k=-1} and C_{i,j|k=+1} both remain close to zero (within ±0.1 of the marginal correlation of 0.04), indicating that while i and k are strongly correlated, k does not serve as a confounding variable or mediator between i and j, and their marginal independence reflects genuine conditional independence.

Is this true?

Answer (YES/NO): NO